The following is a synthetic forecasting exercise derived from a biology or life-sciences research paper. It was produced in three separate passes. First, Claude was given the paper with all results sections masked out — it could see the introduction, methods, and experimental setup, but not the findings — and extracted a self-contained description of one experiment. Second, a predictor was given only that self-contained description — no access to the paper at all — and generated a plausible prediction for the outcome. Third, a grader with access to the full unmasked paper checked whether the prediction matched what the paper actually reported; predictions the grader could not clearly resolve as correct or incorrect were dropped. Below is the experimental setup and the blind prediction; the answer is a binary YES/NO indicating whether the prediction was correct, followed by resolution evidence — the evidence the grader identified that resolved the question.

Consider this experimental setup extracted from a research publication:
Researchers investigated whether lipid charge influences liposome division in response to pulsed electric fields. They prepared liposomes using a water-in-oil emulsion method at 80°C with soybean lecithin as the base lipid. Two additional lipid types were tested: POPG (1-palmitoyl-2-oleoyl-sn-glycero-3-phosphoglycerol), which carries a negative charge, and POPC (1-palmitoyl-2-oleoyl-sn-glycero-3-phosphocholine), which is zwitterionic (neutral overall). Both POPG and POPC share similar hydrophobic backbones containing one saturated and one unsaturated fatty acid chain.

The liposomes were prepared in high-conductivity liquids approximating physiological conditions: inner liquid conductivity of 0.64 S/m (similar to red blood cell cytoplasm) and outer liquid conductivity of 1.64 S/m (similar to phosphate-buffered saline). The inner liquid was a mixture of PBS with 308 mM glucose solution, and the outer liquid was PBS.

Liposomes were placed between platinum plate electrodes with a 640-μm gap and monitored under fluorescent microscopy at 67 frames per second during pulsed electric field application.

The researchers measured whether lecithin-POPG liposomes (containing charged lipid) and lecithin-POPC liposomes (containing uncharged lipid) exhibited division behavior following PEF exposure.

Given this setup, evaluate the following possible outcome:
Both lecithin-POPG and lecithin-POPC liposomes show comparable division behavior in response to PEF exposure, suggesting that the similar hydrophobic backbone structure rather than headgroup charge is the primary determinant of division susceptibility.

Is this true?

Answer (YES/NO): YES